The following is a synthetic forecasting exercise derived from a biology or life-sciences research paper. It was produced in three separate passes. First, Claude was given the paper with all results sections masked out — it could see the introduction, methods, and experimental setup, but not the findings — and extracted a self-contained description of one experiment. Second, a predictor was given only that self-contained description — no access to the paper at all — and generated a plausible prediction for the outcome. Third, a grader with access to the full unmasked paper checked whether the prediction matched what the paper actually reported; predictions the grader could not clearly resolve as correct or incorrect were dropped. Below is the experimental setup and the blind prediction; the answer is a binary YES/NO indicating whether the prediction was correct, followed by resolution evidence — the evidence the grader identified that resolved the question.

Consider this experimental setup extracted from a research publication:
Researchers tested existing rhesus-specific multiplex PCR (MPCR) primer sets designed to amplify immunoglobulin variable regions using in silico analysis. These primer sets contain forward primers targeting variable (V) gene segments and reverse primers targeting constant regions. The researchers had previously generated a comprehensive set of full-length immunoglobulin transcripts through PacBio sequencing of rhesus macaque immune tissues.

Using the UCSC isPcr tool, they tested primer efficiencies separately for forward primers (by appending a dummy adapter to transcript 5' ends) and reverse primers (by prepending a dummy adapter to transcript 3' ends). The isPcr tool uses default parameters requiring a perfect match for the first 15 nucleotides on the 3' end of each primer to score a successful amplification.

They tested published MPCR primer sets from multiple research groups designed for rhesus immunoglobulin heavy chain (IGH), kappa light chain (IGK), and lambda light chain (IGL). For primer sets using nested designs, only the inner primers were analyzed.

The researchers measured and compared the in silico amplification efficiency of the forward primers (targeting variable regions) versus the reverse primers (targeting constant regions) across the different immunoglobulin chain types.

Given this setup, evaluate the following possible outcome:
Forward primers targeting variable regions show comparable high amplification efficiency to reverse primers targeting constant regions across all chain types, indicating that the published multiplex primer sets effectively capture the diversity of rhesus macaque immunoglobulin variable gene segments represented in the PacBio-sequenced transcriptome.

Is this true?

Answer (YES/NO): NO